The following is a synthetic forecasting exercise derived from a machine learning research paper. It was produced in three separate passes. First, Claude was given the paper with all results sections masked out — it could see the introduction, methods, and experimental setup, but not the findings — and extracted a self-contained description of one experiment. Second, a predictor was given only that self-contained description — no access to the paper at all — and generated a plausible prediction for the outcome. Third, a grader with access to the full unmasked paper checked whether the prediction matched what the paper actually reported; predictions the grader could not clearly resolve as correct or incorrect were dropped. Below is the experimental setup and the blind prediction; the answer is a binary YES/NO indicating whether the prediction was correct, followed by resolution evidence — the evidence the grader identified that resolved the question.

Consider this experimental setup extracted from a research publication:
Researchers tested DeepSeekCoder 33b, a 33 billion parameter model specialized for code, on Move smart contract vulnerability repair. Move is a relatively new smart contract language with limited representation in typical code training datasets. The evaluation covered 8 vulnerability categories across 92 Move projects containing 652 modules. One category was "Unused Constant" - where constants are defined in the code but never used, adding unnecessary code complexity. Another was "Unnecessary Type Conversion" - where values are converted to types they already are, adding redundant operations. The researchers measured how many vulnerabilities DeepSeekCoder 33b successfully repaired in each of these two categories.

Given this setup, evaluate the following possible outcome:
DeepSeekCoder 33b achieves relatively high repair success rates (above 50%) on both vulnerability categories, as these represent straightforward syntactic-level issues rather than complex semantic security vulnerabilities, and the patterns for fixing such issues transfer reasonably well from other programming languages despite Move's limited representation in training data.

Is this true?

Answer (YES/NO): NO